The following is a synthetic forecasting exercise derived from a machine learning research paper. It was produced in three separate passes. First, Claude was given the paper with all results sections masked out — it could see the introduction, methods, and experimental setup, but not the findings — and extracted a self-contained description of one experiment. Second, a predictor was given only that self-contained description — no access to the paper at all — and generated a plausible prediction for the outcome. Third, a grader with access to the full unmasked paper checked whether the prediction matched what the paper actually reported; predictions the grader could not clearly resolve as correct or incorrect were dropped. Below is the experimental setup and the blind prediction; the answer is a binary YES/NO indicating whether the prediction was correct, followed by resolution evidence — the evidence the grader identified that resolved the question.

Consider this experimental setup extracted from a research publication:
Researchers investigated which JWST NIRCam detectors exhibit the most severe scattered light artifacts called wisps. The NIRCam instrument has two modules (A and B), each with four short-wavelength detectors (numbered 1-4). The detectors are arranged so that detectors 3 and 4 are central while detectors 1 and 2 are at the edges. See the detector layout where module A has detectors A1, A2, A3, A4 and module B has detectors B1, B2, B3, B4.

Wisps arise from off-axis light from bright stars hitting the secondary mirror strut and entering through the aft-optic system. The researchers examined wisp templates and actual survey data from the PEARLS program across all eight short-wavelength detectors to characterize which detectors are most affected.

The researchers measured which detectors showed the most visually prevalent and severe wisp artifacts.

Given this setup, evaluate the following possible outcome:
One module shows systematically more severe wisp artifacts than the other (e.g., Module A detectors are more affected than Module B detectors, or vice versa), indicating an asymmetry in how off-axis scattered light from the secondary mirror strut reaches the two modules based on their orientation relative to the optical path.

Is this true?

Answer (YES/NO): YES